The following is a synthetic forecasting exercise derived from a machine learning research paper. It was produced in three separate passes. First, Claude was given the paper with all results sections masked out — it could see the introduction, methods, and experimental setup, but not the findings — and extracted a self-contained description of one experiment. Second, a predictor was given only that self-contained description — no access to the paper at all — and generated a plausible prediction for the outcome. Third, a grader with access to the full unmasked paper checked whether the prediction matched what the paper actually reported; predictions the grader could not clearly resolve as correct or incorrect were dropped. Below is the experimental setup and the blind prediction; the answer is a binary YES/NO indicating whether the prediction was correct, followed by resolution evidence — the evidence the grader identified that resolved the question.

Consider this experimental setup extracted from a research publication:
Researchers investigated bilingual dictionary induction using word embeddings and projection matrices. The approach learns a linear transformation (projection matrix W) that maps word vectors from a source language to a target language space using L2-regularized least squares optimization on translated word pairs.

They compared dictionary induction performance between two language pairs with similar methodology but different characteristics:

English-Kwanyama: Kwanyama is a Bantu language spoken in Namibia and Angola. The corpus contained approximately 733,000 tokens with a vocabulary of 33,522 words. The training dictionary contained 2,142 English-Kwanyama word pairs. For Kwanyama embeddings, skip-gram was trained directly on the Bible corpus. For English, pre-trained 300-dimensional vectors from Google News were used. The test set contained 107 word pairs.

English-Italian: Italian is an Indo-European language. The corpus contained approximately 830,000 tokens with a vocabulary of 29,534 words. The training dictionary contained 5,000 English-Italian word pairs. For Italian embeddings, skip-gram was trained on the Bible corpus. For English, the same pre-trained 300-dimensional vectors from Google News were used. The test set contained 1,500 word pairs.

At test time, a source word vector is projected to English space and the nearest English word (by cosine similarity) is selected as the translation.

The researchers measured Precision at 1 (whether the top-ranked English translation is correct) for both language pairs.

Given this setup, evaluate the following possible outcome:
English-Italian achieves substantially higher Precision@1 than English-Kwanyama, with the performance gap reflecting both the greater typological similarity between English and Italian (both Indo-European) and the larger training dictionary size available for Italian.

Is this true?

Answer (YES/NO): NO